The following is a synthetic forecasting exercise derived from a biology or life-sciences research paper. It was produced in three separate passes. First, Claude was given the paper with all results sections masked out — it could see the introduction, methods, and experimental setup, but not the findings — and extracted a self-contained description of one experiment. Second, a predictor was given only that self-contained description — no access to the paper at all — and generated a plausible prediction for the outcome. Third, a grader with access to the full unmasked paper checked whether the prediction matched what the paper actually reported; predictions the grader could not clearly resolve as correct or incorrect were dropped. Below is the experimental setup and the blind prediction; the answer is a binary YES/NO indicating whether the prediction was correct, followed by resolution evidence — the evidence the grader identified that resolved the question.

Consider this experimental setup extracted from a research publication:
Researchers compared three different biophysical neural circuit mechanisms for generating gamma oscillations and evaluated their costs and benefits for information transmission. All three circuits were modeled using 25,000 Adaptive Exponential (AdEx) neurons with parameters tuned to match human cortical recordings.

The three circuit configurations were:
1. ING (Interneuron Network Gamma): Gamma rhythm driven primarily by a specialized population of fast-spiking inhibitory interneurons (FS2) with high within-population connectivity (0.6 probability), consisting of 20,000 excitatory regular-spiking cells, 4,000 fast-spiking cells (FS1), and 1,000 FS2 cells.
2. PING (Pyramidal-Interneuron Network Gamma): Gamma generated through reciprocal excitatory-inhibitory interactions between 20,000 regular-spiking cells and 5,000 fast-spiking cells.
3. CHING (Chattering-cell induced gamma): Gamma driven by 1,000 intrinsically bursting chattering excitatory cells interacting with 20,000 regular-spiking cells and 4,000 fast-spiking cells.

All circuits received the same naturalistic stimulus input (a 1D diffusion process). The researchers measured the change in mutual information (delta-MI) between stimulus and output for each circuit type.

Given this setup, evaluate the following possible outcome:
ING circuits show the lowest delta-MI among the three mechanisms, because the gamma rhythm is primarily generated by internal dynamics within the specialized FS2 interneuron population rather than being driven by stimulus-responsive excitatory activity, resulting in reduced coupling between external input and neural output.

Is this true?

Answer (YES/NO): NO